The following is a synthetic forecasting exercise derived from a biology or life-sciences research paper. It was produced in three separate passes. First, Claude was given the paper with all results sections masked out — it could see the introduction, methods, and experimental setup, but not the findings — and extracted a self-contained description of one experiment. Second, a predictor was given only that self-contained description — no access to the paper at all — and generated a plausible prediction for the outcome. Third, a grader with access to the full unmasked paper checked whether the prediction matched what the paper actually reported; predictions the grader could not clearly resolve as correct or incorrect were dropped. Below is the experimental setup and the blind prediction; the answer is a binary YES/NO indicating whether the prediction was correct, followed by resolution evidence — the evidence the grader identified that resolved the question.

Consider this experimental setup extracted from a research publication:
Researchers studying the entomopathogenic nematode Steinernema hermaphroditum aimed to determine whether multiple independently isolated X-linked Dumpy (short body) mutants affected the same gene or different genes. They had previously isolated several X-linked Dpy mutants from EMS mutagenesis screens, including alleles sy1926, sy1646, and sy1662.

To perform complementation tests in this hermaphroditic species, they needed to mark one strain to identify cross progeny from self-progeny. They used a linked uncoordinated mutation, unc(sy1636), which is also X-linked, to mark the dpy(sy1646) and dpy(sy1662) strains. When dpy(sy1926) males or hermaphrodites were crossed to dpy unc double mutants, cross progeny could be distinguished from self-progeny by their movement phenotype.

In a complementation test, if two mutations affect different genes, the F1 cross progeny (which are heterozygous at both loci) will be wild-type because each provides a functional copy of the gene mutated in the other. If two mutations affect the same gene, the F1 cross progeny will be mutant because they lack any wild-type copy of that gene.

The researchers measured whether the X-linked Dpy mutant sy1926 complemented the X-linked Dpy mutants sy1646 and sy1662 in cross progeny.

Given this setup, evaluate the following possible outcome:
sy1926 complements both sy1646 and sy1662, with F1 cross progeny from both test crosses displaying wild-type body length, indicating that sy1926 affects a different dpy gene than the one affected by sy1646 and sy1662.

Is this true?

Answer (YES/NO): NO